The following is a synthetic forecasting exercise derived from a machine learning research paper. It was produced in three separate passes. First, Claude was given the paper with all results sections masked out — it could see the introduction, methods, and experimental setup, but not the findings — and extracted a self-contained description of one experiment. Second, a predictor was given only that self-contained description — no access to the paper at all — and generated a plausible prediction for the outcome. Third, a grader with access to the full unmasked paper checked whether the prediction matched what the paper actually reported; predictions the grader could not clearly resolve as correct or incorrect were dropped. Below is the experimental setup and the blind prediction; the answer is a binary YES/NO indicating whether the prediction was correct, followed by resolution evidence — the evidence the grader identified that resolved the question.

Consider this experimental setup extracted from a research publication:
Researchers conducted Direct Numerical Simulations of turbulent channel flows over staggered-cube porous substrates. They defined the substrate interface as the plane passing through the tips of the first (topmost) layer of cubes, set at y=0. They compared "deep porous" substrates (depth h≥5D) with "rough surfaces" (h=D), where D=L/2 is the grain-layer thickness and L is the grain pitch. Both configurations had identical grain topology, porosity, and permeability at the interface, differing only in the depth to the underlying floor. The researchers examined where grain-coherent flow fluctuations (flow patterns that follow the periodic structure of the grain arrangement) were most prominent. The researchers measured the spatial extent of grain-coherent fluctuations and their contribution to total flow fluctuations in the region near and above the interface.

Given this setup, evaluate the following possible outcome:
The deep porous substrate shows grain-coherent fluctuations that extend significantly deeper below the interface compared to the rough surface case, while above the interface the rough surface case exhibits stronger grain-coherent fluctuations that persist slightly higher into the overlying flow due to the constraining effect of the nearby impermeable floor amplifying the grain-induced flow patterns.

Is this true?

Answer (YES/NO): NO